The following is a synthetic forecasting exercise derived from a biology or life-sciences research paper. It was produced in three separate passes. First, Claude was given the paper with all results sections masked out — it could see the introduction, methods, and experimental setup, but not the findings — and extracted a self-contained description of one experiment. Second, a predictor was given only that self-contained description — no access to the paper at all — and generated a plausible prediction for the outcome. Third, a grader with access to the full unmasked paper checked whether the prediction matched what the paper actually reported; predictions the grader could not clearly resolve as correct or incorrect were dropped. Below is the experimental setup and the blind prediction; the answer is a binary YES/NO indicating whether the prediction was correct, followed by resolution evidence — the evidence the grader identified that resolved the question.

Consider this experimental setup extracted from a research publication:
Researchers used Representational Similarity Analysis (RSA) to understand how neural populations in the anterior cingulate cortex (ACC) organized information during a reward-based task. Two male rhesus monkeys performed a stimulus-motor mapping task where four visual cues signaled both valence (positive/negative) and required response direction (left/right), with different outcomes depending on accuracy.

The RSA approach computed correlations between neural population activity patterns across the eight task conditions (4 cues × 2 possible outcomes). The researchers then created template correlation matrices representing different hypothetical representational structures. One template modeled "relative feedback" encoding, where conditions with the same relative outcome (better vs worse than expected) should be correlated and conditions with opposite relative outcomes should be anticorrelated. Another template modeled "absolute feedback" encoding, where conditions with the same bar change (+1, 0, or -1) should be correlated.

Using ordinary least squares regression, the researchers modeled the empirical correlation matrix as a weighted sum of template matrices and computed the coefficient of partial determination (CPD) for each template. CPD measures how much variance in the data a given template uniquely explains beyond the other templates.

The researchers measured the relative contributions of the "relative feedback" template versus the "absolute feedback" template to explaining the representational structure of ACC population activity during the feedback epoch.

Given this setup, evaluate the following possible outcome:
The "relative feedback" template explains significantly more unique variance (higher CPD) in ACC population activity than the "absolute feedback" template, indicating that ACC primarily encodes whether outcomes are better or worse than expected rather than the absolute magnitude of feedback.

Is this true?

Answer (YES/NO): YES